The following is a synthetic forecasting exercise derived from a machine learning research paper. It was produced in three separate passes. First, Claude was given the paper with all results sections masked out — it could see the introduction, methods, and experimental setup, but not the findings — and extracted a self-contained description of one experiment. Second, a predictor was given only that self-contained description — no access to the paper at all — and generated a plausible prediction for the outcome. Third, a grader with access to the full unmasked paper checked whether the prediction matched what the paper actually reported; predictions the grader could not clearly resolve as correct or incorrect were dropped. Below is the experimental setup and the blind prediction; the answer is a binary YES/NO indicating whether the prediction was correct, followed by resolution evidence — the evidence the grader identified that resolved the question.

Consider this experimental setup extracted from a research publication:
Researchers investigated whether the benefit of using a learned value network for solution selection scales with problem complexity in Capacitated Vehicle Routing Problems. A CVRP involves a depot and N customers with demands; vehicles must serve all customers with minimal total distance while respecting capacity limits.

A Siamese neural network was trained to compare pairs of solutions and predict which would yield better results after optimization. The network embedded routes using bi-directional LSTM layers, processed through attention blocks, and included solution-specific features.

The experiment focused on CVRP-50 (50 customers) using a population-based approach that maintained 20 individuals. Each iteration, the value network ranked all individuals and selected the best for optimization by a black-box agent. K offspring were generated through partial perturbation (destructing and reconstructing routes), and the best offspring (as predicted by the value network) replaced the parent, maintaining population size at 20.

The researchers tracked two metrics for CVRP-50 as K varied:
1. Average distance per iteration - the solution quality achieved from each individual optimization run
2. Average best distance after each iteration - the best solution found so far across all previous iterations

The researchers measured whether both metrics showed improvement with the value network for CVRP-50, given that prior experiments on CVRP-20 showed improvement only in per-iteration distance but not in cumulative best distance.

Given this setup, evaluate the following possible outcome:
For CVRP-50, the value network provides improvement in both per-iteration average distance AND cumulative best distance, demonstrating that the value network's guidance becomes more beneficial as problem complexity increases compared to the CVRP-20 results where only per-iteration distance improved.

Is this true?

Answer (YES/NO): YES